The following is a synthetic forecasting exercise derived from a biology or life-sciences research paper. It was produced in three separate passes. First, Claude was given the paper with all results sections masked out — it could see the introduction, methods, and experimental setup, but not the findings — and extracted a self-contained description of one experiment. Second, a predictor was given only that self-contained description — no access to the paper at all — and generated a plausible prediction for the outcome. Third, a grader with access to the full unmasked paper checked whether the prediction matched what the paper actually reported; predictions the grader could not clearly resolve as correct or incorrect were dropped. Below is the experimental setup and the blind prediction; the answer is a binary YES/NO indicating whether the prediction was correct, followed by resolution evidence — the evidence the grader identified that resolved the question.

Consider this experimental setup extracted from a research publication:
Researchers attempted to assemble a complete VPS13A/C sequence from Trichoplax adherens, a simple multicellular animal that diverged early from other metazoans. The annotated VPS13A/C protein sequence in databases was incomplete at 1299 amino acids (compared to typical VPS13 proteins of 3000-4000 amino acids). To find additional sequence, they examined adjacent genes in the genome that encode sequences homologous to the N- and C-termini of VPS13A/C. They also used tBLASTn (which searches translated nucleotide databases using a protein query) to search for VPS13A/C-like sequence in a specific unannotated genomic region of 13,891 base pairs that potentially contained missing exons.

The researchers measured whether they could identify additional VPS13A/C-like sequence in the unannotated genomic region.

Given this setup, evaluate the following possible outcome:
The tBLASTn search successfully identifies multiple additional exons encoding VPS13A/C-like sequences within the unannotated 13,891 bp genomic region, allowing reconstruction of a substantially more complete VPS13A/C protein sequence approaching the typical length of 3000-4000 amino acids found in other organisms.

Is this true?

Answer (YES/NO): NO